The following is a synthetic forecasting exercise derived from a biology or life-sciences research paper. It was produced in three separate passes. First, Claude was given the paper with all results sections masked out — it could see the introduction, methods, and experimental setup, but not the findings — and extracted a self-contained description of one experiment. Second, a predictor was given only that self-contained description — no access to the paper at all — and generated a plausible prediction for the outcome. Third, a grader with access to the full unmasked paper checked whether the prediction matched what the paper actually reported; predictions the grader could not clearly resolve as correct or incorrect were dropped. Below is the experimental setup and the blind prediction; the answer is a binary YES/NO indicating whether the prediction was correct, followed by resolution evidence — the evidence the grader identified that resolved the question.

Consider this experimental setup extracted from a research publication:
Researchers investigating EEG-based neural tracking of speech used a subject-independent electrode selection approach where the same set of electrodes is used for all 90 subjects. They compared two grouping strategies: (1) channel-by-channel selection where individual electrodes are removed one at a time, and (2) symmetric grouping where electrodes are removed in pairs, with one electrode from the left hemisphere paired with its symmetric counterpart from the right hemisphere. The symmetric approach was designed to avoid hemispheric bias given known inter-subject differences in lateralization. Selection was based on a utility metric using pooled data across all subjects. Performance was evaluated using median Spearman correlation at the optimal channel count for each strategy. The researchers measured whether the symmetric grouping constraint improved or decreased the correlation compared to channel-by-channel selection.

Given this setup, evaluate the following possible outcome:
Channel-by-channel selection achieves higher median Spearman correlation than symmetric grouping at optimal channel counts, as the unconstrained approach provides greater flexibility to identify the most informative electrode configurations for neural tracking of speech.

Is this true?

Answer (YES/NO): NO